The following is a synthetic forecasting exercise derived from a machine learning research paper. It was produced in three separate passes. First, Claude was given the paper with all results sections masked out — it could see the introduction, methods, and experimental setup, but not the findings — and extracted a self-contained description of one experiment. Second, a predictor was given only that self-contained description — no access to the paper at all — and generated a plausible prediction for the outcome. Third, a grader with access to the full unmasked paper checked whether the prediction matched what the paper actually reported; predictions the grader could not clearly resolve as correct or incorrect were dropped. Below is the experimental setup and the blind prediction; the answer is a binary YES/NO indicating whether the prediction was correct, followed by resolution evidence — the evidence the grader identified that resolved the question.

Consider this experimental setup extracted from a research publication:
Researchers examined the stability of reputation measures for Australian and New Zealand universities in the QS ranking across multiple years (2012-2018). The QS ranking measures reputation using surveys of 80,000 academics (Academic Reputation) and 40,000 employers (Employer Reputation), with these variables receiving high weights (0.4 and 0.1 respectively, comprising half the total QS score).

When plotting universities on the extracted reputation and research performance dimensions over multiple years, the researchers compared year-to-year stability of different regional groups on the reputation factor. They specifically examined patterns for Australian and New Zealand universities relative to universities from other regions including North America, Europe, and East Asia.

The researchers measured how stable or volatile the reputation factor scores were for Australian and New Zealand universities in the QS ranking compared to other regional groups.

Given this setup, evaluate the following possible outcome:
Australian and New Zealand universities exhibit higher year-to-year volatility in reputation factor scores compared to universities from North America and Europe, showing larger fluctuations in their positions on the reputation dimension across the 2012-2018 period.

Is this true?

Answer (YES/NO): YES